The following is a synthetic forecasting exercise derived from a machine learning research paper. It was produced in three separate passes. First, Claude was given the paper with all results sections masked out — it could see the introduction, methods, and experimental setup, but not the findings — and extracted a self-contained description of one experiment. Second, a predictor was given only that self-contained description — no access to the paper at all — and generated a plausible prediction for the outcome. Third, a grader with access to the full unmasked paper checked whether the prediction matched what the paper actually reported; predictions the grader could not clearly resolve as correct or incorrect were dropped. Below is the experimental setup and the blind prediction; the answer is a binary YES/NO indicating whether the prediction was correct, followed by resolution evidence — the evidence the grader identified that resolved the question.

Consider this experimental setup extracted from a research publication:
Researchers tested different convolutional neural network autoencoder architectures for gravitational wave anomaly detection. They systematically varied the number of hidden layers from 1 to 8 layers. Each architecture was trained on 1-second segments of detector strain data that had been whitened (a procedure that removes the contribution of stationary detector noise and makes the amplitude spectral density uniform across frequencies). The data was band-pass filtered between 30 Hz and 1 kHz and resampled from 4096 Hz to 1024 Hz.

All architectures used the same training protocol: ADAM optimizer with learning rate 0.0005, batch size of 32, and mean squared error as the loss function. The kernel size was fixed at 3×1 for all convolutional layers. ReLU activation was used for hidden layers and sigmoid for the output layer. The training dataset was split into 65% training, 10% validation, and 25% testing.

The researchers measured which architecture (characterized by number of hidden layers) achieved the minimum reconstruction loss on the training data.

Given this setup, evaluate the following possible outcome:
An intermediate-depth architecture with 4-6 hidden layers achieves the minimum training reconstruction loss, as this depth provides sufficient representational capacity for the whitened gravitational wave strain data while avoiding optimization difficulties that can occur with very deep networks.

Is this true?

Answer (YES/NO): NO